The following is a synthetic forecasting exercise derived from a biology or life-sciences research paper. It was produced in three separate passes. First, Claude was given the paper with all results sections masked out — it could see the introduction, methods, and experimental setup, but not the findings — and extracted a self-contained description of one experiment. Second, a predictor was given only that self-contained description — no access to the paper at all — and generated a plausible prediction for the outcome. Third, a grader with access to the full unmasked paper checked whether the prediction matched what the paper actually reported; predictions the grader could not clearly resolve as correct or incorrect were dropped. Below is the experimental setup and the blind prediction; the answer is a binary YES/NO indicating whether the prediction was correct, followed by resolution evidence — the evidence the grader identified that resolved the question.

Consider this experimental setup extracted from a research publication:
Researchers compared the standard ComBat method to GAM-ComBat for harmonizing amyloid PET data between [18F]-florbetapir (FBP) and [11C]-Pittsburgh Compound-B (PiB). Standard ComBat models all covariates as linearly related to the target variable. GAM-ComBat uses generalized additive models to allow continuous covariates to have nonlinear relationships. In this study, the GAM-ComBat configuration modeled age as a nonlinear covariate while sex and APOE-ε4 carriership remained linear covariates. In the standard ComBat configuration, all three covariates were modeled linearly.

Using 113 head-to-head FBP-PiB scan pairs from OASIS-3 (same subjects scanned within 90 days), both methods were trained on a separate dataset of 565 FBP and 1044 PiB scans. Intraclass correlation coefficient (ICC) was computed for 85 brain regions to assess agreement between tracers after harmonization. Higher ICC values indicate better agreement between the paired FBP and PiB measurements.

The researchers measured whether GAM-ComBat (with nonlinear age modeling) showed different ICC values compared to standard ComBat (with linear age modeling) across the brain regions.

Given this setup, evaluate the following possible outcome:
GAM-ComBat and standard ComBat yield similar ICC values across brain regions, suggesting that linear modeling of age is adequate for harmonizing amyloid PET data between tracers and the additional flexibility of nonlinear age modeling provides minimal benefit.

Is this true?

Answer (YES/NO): YES